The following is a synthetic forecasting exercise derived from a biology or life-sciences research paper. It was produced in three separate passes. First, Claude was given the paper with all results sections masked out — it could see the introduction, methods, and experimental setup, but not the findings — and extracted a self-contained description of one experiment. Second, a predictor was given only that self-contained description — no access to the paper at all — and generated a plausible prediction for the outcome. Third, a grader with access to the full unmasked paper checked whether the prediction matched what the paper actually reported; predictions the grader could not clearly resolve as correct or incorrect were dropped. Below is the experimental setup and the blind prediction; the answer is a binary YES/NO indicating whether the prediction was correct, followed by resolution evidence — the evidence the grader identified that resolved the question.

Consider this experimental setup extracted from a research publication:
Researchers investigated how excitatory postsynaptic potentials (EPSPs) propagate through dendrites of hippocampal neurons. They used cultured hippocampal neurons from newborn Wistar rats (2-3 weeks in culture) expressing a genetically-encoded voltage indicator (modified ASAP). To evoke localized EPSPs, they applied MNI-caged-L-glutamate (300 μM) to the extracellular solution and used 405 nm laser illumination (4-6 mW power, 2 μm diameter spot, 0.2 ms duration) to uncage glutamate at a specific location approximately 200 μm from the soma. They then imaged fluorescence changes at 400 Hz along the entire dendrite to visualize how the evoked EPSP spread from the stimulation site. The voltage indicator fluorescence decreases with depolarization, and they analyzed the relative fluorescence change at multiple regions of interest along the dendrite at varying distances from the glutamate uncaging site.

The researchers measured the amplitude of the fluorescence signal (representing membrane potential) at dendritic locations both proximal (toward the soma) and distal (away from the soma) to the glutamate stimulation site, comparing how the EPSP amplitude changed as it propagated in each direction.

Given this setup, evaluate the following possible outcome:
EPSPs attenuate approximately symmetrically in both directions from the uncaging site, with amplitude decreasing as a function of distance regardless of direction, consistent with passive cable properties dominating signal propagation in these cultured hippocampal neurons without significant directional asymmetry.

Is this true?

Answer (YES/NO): NO